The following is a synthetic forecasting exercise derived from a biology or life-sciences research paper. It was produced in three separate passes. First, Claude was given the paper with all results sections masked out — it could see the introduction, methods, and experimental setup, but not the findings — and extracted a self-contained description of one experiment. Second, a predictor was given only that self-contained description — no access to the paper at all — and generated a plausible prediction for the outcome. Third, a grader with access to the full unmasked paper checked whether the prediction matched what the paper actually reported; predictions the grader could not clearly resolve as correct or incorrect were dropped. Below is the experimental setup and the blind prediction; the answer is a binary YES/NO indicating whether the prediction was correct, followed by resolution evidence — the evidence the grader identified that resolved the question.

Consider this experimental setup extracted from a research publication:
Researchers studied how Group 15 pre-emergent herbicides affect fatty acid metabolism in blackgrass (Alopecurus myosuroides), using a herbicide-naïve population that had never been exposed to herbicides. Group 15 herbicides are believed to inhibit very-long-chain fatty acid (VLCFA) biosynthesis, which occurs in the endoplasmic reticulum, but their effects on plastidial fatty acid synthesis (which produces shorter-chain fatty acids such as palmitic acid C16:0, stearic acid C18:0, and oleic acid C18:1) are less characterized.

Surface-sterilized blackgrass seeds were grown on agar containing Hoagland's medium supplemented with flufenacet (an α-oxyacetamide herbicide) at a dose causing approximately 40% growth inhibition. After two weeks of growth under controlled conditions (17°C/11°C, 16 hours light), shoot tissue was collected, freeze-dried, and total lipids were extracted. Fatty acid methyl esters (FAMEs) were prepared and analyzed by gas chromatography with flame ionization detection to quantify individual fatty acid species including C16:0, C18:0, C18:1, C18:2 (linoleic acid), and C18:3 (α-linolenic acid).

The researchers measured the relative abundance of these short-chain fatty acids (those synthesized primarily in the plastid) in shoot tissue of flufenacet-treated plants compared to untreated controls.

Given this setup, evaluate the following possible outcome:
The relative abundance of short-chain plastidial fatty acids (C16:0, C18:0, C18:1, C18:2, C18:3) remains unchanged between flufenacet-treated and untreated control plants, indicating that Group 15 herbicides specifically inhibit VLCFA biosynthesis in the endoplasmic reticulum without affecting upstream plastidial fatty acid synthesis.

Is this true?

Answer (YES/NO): YES